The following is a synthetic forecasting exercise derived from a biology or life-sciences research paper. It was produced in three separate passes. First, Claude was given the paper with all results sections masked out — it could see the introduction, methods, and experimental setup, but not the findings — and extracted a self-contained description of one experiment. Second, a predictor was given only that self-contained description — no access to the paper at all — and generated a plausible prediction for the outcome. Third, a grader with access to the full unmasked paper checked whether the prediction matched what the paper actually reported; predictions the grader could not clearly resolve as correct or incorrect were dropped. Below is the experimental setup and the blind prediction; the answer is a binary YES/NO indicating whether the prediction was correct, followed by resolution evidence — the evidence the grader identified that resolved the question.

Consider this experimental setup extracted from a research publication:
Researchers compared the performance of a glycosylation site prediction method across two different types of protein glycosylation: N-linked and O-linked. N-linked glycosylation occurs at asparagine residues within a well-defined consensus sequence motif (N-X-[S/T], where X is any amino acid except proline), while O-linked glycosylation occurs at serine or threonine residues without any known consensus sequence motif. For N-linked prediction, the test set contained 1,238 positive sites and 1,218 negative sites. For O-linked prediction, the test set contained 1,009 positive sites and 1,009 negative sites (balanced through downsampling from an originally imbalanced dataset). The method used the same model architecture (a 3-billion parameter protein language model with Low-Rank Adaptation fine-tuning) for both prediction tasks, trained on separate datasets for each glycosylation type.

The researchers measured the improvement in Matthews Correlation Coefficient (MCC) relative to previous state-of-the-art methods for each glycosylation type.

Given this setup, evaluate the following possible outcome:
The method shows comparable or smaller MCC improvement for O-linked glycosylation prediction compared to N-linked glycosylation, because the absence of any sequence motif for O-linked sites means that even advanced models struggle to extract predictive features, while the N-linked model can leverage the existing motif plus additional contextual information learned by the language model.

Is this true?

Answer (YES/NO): NO